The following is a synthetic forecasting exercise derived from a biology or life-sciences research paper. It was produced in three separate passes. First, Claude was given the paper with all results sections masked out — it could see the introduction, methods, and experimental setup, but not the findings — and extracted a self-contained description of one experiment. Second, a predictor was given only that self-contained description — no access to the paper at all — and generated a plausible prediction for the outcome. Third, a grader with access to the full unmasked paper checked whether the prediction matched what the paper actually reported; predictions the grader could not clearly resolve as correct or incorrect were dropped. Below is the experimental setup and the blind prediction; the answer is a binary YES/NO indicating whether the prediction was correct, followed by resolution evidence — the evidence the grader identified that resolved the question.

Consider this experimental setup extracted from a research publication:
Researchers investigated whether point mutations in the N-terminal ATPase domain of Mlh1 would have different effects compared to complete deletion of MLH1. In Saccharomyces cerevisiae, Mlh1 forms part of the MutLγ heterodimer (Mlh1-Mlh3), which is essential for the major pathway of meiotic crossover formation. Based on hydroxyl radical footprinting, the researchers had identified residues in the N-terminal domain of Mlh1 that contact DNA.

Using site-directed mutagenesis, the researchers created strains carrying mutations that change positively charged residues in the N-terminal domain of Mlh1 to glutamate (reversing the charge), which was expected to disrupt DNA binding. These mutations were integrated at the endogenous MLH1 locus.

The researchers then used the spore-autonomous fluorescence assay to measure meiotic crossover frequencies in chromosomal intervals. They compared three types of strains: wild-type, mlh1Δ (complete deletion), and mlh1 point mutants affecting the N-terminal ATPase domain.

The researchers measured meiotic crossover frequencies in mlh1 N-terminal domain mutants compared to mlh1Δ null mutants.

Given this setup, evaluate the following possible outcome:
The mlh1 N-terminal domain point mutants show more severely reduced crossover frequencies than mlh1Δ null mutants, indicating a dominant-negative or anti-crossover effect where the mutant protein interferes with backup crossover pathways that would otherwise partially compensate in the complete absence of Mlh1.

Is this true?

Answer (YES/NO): YES